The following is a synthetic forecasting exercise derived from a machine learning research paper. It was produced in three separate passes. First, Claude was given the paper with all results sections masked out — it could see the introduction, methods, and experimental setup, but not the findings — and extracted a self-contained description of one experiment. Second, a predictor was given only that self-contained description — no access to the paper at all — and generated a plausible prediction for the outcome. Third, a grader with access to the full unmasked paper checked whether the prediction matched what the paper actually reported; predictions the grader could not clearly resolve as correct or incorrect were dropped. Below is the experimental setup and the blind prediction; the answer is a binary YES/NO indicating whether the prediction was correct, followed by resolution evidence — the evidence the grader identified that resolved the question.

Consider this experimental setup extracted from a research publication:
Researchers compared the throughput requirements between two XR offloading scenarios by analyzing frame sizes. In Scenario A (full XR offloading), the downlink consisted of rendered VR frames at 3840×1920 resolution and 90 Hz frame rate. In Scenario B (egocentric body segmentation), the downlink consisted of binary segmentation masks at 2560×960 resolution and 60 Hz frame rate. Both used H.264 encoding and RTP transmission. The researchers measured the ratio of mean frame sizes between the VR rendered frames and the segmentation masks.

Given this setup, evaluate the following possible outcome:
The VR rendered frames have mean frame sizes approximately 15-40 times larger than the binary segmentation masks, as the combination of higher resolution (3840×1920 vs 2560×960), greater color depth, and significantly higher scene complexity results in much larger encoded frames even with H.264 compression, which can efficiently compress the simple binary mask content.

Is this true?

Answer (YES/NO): NO